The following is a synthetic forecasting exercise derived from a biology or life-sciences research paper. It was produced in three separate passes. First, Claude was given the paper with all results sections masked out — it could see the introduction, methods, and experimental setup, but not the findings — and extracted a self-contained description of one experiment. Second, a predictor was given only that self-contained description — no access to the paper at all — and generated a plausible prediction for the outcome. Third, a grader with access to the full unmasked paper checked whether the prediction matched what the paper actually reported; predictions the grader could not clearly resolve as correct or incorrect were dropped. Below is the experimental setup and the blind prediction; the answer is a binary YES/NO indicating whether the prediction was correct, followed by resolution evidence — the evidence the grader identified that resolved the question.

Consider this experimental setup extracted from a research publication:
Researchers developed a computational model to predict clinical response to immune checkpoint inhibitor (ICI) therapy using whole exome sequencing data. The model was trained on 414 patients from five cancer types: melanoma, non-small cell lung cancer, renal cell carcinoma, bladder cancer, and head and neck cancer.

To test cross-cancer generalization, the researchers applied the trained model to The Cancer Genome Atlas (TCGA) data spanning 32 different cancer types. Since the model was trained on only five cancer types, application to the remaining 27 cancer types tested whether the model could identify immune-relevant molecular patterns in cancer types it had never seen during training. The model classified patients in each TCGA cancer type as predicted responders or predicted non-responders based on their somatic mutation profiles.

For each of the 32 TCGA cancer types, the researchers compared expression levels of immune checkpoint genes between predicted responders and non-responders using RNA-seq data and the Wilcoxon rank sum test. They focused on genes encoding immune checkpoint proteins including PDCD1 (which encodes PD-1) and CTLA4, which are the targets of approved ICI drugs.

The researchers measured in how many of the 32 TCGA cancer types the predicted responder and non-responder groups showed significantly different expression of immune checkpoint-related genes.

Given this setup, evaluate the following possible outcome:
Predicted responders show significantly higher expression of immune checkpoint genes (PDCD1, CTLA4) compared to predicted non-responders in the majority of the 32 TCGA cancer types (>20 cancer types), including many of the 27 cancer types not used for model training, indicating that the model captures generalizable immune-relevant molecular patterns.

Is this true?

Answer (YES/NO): NO